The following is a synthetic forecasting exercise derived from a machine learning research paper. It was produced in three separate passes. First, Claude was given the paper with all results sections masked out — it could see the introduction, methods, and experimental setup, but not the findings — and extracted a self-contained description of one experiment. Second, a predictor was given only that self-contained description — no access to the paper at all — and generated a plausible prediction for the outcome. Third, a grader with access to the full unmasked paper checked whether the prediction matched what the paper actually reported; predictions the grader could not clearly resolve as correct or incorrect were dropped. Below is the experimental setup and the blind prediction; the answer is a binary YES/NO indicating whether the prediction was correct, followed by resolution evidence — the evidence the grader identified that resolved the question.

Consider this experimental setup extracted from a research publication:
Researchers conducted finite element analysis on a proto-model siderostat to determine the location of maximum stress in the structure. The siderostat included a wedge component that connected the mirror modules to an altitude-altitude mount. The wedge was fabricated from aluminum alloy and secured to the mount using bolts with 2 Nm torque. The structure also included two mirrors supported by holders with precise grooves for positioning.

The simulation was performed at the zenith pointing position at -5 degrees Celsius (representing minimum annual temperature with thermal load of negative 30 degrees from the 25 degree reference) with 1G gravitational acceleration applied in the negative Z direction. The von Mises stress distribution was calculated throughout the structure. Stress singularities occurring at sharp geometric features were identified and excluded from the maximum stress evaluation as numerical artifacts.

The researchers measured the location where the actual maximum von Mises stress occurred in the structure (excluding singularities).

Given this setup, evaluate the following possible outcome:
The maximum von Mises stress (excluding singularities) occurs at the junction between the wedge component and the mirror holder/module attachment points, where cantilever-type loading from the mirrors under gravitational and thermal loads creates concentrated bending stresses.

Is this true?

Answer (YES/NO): NO